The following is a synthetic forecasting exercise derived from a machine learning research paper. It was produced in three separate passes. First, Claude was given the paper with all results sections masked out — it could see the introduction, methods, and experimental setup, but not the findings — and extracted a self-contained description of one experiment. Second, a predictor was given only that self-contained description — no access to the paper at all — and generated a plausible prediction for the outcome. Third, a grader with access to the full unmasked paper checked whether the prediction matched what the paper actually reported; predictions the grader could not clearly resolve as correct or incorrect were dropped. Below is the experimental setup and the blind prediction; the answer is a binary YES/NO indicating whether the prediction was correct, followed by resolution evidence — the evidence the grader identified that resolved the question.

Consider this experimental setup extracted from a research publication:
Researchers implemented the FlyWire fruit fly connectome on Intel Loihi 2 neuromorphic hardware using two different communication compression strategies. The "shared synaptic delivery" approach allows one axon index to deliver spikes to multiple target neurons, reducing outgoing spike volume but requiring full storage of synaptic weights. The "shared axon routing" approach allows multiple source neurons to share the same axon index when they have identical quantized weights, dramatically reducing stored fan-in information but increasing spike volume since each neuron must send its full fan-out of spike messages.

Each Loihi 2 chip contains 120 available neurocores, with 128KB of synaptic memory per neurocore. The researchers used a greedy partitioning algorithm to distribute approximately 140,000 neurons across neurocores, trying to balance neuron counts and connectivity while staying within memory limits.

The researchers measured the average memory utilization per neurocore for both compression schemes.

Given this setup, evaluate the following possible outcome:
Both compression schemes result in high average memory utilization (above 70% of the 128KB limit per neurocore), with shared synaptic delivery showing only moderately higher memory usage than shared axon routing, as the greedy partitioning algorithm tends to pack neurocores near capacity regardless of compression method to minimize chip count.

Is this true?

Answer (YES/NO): NO